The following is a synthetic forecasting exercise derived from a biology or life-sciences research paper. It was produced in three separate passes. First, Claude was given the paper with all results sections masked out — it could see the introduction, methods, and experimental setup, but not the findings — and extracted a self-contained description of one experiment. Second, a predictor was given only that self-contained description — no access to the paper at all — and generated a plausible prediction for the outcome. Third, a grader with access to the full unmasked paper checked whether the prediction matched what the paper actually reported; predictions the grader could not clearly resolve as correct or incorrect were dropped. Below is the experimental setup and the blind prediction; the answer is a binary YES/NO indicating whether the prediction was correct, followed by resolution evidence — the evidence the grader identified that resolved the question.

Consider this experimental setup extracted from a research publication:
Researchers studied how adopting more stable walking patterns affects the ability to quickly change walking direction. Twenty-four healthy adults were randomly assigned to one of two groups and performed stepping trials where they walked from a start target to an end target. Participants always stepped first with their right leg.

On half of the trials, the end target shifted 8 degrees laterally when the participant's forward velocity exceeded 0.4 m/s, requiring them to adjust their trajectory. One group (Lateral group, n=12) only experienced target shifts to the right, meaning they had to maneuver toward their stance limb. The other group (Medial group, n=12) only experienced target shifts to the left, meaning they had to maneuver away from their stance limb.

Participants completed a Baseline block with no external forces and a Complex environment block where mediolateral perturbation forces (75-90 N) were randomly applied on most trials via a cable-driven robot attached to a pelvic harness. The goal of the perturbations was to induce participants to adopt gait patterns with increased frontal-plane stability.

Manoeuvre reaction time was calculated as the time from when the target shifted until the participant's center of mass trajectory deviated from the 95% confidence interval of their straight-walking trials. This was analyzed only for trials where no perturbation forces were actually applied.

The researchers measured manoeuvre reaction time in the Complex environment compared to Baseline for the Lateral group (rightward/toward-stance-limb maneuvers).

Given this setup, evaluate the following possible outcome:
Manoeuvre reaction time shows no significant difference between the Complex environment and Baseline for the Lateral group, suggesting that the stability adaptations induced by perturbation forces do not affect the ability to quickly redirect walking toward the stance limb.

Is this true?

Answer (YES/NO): NO